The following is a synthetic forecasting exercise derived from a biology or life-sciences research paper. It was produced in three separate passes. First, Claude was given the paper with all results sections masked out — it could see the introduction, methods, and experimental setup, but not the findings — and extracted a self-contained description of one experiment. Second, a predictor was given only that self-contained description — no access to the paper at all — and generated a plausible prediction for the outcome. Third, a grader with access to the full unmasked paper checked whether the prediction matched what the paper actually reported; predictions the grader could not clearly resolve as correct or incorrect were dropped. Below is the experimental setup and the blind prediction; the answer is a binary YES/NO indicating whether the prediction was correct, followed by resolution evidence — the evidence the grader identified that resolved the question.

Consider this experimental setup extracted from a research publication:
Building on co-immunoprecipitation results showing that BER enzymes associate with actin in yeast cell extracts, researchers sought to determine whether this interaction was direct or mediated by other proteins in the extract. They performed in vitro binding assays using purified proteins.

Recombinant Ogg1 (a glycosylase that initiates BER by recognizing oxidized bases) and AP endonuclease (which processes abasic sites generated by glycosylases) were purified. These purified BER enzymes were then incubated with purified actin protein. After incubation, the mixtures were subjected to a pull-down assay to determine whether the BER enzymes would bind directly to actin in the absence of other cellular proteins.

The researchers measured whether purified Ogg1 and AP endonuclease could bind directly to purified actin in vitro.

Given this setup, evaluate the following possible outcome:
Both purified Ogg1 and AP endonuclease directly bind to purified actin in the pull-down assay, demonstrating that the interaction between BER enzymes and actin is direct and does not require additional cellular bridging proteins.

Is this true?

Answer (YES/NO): YES